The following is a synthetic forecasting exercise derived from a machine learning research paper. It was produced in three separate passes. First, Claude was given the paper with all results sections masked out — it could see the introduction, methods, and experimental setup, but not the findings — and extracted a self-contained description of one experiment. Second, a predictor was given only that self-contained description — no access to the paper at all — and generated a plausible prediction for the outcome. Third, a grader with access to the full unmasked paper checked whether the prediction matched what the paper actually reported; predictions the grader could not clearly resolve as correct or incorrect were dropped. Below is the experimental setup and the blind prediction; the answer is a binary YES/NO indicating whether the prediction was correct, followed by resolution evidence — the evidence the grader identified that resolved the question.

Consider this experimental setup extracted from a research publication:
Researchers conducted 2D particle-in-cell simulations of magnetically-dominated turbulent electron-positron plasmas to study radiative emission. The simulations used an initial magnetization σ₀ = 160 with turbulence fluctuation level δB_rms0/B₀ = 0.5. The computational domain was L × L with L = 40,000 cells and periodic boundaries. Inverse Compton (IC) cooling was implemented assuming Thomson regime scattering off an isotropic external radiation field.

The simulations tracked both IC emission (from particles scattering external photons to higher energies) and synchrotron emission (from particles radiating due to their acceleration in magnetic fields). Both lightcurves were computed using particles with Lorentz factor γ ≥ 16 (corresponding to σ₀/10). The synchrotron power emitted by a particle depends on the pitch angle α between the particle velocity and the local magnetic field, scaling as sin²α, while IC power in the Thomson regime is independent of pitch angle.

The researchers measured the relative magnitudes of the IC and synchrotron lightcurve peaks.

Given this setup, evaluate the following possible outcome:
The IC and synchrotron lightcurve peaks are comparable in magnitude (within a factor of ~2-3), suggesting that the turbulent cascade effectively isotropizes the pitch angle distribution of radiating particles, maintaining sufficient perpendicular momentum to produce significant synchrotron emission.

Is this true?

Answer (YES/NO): NO